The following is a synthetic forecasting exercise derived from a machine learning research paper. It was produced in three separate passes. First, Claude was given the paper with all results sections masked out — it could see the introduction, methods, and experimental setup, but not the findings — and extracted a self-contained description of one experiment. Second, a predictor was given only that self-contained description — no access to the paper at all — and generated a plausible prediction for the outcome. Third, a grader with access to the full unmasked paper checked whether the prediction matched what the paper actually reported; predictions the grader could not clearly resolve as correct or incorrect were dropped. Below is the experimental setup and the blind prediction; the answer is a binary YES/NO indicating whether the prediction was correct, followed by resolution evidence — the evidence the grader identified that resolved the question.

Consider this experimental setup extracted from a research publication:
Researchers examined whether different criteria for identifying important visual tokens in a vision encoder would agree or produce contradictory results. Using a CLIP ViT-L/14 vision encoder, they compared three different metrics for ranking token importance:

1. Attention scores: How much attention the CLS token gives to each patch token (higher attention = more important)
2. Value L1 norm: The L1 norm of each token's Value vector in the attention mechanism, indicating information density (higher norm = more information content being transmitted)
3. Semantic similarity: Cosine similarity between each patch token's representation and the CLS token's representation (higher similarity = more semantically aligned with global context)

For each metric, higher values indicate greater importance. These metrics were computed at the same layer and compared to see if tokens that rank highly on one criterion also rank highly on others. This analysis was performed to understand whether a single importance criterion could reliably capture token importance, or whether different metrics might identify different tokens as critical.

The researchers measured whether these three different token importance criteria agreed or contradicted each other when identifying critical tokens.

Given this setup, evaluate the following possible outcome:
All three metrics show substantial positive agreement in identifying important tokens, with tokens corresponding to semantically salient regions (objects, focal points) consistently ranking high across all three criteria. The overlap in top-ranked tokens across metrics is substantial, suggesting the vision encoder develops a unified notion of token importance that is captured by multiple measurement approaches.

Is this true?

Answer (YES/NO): NO